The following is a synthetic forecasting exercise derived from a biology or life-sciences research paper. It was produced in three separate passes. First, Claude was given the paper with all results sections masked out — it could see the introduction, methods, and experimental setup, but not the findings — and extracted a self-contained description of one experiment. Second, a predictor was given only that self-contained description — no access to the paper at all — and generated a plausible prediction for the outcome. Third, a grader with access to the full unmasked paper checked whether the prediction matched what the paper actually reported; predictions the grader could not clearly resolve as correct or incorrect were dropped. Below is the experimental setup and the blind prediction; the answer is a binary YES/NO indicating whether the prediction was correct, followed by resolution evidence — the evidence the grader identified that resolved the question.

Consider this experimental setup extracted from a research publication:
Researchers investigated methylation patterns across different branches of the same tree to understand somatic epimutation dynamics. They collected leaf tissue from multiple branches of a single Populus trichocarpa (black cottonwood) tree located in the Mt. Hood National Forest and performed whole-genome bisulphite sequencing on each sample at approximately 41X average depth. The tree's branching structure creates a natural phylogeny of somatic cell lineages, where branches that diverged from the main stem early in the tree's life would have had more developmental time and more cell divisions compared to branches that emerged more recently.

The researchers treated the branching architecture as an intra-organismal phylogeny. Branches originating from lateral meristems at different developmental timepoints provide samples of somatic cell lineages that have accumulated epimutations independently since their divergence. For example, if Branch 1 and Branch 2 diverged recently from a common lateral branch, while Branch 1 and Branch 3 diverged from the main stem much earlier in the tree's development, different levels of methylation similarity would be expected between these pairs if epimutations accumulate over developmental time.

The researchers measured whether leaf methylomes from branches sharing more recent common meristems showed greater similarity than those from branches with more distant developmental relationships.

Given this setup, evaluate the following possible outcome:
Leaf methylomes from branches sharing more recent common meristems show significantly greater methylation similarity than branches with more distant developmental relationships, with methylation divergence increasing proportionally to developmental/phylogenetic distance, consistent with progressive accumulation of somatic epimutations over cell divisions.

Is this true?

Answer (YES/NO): YES